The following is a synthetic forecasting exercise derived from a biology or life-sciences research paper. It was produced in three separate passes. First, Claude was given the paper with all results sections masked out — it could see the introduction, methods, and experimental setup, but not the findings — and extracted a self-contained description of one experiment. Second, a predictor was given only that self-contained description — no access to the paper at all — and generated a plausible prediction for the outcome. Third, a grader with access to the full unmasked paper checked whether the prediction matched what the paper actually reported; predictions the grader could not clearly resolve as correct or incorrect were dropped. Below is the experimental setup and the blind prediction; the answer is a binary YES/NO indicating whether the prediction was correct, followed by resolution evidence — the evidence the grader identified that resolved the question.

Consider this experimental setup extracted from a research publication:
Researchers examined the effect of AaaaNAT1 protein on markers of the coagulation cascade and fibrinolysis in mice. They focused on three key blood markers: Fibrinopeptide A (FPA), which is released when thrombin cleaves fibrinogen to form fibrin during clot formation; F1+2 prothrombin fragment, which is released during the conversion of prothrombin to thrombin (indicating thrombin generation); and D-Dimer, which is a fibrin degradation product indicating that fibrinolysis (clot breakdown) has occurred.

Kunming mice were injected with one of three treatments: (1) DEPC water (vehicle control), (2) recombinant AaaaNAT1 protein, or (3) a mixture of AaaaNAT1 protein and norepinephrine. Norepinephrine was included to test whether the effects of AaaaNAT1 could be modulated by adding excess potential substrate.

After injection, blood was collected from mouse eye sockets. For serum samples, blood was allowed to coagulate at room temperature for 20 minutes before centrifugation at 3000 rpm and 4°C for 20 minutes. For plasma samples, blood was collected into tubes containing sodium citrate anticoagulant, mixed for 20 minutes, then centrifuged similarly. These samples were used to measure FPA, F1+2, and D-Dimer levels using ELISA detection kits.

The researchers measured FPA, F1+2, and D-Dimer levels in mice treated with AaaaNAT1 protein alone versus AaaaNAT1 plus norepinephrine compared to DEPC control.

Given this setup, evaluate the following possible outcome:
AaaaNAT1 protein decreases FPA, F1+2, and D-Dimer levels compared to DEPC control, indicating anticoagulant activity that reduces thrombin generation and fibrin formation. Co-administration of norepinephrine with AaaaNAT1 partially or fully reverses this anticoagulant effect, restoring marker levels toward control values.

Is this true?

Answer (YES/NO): YES